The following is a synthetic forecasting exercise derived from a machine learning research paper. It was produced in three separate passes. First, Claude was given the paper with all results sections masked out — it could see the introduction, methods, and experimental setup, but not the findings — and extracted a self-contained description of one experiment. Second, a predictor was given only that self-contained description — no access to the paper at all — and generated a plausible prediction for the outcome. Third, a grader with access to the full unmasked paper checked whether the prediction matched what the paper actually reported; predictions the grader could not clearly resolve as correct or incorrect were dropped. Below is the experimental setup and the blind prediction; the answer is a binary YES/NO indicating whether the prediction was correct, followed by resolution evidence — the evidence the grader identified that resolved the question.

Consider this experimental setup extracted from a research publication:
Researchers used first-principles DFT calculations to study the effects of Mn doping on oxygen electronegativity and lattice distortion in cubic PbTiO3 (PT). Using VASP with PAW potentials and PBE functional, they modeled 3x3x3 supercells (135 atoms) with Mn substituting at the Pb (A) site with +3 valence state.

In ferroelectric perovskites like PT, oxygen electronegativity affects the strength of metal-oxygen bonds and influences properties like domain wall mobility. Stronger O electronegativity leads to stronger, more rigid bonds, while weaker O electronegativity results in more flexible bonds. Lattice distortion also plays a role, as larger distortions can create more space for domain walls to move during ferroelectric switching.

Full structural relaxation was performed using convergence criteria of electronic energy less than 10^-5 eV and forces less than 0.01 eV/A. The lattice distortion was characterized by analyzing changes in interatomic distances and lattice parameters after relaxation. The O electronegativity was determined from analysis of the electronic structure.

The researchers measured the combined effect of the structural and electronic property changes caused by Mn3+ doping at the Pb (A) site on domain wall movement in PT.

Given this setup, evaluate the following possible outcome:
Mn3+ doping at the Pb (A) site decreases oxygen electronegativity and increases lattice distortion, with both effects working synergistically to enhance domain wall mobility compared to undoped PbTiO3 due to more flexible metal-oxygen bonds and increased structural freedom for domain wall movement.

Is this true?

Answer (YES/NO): YES